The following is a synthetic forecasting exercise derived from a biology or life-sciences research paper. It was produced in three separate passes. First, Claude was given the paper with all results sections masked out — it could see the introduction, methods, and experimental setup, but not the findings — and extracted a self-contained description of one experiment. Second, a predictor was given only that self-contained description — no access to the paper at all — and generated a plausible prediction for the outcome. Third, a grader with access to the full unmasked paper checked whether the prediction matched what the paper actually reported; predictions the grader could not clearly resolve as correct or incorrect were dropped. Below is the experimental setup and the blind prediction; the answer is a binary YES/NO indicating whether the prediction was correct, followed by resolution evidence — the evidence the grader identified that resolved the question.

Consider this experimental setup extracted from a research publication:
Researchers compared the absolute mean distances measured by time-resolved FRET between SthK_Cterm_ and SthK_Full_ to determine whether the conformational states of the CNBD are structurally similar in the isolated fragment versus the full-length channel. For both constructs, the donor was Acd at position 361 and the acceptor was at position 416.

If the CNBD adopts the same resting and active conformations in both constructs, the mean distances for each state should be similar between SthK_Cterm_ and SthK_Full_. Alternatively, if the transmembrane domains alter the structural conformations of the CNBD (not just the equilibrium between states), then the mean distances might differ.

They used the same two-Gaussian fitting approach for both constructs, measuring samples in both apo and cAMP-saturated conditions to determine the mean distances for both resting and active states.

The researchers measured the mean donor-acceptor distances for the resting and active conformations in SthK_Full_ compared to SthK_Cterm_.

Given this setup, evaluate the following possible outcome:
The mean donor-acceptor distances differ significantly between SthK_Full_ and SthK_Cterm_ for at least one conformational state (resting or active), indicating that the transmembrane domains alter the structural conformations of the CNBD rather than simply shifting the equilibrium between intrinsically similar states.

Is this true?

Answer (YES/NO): NO